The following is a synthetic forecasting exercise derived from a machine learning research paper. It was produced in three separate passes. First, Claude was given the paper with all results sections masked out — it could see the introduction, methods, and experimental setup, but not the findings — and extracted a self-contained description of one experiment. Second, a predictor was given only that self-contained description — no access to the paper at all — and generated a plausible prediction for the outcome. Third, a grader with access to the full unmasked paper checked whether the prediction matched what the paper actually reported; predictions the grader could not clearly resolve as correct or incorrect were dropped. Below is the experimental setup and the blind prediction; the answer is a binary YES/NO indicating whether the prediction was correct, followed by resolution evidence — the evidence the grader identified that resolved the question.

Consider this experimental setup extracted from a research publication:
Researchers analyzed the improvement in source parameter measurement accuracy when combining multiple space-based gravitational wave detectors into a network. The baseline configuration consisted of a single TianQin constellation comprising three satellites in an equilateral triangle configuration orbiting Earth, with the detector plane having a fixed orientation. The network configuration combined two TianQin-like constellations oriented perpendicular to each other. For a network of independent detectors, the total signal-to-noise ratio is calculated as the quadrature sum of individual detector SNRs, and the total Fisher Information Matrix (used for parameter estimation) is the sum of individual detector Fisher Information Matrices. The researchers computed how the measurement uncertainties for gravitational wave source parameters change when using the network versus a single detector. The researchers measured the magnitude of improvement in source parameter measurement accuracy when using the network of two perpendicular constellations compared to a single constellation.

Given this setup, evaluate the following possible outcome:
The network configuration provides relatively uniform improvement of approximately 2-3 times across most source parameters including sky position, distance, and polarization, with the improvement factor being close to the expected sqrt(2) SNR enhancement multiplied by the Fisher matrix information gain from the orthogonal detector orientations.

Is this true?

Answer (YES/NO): NO